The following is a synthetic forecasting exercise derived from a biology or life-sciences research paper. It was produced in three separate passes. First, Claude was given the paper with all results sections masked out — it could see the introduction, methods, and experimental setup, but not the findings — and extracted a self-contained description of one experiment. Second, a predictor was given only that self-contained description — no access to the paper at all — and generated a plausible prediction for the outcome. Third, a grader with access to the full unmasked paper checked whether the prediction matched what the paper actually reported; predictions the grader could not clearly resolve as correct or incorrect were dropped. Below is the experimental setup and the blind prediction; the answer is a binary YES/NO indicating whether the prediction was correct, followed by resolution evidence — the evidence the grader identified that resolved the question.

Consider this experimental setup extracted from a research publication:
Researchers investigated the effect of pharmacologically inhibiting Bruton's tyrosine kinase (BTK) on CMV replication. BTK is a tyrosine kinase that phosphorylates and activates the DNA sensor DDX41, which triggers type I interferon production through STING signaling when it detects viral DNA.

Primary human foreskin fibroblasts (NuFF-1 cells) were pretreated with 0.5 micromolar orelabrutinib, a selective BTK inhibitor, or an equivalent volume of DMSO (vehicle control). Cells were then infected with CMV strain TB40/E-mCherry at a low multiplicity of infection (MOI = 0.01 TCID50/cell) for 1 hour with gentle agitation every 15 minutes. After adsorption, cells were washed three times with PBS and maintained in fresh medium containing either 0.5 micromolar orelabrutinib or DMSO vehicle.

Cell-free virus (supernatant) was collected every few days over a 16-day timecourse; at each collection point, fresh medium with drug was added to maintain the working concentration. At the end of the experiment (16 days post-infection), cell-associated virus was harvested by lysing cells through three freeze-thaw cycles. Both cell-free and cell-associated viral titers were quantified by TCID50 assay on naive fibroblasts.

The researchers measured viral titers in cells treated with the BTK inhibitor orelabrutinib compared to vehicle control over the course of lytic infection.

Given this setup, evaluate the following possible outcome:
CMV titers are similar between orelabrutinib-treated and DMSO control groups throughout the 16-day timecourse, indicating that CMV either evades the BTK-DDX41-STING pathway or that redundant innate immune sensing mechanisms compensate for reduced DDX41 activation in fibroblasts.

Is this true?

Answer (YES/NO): NO